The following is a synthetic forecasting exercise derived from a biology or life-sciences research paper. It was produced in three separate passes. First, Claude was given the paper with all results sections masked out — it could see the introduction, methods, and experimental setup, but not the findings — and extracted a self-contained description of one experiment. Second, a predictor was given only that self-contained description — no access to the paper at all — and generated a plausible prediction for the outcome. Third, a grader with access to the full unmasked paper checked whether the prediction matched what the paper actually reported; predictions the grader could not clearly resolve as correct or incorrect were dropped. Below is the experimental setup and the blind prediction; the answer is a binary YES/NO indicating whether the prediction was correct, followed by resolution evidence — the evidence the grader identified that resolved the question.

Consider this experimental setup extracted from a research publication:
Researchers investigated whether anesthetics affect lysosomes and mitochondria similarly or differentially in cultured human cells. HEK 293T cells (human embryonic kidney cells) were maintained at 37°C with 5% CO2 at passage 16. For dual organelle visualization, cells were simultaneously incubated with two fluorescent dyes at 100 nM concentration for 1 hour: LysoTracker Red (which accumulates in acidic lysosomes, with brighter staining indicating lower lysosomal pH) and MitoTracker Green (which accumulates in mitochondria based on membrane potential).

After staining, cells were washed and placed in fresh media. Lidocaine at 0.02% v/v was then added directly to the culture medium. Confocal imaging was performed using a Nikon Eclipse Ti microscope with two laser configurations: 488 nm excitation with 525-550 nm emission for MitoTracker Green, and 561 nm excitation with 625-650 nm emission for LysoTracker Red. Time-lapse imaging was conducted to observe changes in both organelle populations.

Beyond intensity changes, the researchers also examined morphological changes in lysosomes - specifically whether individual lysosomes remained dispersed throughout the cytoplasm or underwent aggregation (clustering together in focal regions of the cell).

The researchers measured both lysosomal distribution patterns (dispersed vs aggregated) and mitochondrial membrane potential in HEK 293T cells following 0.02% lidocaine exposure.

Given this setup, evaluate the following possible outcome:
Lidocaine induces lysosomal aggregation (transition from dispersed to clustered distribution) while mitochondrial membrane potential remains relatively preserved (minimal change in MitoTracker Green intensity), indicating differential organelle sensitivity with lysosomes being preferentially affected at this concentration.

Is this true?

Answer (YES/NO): NO